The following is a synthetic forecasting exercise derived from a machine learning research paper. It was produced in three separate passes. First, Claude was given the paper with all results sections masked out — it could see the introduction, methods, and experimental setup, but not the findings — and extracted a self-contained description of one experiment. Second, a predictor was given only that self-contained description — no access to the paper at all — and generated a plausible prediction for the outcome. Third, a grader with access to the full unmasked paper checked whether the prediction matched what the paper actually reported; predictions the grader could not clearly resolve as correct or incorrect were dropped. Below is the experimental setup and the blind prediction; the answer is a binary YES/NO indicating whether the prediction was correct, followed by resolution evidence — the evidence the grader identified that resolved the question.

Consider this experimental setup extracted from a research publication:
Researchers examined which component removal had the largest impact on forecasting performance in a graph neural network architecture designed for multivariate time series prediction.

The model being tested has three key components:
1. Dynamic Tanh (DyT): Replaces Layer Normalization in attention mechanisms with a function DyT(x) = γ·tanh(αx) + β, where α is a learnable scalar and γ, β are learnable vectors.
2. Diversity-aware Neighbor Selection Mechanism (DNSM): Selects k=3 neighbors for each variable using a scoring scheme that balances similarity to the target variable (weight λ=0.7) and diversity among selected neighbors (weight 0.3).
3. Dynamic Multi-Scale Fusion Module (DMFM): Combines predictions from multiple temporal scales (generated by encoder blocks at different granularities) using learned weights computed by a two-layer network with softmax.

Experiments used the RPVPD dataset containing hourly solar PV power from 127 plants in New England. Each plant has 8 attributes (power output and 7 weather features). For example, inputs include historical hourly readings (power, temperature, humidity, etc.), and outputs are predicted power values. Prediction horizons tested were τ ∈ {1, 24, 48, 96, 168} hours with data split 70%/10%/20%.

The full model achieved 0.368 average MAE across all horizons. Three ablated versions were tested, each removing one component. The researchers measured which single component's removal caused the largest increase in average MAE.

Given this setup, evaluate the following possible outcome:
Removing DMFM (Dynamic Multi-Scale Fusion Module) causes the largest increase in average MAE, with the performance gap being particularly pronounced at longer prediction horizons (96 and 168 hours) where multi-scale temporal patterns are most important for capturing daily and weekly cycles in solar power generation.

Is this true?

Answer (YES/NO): NO